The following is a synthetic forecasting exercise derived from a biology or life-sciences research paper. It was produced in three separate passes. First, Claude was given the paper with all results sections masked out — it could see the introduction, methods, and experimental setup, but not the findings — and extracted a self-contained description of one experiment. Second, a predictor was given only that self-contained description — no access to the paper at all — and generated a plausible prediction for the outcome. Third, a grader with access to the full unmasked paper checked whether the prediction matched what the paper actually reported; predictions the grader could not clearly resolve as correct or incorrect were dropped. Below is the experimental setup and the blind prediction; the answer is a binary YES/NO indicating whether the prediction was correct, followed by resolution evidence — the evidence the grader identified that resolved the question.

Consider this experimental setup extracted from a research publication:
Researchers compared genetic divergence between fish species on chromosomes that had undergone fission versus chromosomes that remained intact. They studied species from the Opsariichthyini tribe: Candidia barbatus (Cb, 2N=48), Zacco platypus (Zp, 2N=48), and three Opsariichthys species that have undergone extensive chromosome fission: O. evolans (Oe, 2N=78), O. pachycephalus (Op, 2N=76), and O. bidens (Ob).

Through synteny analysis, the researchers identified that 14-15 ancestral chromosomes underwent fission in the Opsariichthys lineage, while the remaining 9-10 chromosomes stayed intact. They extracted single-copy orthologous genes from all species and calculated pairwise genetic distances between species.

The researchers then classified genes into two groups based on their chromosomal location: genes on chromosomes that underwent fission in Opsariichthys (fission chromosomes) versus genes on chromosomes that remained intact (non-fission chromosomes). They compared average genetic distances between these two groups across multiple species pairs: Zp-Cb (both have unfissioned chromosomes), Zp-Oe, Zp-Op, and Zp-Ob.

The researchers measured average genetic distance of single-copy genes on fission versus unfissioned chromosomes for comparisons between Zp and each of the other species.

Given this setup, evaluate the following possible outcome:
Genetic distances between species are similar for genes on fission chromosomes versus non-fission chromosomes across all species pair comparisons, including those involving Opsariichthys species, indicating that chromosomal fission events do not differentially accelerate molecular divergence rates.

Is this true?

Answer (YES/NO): NO